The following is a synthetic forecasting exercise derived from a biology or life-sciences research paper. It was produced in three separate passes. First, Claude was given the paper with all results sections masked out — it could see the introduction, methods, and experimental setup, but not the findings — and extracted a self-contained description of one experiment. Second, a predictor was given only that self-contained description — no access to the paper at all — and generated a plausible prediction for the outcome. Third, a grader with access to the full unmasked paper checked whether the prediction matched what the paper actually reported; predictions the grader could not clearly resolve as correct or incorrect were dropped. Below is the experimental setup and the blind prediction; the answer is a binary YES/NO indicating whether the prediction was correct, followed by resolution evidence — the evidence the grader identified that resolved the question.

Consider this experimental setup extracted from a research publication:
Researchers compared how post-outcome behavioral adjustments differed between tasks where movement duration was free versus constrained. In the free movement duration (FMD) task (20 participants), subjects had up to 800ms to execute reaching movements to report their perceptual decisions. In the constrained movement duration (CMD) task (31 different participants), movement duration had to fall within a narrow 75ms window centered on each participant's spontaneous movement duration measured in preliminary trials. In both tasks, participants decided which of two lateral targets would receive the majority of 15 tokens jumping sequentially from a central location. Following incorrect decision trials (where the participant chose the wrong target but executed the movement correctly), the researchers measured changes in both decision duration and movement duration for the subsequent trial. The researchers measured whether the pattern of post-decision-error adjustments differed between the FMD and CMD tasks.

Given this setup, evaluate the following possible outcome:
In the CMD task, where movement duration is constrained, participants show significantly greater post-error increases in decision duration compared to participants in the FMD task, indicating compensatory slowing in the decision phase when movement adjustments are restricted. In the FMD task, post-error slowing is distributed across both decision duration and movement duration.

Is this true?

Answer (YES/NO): NO